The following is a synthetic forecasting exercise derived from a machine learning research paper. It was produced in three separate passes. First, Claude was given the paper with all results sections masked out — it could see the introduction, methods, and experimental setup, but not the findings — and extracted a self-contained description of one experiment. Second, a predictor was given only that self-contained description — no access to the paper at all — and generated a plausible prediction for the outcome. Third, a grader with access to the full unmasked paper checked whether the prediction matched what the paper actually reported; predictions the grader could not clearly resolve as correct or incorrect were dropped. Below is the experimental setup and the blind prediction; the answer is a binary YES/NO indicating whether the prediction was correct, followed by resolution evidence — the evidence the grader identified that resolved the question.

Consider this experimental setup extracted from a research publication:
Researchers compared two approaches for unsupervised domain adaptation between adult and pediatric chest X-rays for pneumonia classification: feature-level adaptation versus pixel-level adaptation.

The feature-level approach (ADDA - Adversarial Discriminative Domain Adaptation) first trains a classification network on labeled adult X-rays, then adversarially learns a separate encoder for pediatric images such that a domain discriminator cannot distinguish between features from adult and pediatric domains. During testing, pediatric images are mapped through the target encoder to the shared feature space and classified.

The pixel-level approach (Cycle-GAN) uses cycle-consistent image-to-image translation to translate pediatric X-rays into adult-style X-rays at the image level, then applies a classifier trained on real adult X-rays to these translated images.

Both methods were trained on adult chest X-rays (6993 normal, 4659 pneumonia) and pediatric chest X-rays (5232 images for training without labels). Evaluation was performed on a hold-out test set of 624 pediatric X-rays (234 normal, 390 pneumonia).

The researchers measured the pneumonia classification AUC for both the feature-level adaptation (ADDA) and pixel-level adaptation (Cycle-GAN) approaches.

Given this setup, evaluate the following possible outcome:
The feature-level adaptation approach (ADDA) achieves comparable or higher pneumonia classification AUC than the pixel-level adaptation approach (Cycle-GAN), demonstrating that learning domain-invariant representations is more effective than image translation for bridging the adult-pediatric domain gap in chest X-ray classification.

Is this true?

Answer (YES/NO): YES